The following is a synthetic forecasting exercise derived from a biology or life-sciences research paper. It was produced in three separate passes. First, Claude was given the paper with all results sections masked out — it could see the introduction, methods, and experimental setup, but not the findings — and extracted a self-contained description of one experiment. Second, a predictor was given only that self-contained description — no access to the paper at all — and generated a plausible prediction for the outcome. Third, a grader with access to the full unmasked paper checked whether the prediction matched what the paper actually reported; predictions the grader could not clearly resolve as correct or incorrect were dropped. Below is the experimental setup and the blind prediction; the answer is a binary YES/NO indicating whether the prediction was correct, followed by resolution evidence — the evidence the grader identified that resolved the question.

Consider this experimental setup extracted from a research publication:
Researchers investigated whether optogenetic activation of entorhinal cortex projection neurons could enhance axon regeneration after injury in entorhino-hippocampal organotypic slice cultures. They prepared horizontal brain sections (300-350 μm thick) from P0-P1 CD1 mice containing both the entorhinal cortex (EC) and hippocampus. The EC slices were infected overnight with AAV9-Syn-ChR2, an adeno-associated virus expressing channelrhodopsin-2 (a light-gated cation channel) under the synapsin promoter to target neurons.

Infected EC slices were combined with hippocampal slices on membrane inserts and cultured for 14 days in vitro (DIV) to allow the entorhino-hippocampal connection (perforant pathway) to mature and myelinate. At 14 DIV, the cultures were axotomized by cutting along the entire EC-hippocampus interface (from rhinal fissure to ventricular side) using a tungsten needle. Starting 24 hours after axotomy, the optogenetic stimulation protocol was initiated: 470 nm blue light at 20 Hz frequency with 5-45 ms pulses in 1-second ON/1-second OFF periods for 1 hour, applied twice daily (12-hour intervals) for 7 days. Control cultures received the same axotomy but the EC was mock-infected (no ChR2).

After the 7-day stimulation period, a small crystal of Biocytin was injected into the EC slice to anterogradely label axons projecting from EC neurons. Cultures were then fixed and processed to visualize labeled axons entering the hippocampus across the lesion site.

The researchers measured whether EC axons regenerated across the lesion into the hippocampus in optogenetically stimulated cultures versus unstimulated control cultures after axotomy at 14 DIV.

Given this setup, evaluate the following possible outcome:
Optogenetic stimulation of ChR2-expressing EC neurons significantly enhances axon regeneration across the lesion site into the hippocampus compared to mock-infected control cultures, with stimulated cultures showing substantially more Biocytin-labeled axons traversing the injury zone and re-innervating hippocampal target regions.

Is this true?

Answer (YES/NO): NO